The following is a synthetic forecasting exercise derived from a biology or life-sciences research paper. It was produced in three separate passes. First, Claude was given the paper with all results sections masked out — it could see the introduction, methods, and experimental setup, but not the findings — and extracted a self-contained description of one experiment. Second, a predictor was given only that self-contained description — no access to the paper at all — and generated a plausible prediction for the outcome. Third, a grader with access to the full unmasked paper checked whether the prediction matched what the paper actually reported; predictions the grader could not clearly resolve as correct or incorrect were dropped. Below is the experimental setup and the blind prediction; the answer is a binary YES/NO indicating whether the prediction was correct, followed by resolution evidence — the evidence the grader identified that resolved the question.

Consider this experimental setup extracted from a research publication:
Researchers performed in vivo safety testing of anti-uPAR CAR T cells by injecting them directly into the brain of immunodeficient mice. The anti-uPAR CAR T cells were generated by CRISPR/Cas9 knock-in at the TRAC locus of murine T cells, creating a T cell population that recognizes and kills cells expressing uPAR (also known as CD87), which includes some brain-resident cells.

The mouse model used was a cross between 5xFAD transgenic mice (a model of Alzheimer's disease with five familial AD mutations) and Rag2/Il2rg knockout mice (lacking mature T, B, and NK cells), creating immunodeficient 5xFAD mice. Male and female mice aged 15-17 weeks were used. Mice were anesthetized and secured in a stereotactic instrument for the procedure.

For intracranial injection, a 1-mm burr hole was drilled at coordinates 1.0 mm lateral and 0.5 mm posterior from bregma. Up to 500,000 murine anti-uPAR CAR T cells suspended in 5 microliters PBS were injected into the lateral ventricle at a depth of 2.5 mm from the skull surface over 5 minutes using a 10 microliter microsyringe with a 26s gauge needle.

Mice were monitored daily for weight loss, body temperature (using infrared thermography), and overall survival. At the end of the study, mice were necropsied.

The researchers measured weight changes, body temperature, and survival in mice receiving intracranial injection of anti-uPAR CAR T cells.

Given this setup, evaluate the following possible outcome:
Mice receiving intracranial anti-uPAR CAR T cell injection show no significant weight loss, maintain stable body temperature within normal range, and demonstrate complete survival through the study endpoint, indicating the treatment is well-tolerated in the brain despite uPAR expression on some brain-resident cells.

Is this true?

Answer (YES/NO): YES